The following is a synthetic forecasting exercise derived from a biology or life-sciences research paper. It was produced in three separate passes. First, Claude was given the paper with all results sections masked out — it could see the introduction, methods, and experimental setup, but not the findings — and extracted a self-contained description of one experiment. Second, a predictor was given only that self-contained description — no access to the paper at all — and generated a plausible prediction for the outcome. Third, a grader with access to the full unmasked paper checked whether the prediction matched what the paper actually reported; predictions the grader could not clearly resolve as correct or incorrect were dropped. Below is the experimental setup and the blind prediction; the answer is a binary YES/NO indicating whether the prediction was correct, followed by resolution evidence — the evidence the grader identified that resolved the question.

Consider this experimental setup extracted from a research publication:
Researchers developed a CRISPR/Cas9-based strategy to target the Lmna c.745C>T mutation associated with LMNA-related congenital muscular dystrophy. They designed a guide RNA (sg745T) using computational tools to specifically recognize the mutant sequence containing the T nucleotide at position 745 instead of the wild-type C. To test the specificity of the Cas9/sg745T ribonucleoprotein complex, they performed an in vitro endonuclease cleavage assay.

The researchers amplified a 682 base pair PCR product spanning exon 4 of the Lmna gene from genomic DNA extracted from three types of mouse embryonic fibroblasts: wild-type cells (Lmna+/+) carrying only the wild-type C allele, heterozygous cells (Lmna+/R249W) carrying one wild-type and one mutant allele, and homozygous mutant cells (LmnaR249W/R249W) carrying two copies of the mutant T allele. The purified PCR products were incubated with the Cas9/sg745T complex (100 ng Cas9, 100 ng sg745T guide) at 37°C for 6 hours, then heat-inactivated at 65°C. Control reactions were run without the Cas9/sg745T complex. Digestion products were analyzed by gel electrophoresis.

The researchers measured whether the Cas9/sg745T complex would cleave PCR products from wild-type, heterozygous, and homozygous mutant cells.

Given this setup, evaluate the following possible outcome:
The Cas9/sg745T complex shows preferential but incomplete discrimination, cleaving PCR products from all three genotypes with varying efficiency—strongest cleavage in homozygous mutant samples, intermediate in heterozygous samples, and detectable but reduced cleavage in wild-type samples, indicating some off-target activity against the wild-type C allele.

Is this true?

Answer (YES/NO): NO